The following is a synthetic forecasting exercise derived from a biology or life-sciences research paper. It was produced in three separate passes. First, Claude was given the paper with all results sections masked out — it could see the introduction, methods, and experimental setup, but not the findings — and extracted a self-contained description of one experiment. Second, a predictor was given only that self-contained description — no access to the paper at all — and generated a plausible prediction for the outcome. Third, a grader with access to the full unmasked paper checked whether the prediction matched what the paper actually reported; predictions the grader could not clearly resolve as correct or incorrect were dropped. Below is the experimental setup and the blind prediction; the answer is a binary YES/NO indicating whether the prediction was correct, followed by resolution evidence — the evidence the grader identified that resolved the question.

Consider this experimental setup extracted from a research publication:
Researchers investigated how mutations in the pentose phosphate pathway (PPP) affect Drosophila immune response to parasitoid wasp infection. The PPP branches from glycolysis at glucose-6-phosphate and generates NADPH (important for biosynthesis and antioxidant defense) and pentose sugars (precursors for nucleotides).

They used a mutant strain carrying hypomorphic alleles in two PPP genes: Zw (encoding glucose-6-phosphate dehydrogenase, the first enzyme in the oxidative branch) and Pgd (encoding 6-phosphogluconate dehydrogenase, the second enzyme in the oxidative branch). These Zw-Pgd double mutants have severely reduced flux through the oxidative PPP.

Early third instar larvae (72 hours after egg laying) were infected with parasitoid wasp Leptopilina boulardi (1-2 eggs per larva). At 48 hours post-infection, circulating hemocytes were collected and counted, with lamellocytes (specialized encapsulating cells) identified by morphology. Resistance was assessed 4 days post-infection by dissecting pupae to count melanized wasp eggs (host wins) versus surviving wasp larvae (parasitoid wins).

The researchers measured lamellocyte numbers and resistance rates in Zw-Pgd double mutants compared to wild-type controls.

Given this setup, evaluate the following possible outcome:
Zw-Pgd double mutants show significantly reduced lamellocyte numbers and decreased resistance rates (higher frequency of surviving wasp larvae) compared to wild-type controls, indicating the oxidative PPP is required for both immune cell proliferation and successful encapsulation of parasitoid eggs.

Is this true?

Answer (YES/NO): YES